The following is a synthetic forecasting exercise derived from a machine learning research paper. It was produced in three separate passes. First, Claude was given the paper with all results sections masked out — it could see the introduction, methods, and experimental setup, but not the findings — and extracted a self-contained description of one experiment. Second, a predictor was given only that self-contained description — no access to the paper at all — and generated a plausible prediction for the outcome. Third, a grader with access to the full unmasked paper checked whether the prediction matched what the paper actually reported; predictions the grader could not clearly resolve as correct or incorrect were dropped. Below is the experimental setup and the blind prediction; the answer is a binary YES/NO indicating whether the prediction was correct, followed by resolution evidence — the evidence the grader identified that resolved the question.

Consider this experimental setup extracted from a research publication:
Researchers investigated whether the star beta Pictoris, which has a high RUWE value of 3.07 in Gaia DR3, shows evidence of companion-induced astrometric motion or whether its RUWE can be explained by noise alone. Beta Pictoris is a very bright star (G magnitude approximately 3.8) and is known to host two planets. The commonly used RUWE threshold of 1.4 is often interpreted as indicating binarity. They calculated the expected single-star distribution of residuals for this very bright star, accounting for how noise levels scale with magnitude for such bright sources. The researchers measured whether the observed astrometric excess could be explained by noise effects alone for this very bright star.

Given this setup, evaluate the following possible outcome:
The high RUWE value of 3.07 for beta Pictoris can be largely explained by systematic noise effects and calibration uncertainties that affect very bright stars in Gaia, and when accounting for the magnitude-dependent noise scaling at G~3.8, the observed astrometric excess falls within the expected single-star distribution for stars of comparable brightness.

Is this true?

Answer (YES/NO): YES